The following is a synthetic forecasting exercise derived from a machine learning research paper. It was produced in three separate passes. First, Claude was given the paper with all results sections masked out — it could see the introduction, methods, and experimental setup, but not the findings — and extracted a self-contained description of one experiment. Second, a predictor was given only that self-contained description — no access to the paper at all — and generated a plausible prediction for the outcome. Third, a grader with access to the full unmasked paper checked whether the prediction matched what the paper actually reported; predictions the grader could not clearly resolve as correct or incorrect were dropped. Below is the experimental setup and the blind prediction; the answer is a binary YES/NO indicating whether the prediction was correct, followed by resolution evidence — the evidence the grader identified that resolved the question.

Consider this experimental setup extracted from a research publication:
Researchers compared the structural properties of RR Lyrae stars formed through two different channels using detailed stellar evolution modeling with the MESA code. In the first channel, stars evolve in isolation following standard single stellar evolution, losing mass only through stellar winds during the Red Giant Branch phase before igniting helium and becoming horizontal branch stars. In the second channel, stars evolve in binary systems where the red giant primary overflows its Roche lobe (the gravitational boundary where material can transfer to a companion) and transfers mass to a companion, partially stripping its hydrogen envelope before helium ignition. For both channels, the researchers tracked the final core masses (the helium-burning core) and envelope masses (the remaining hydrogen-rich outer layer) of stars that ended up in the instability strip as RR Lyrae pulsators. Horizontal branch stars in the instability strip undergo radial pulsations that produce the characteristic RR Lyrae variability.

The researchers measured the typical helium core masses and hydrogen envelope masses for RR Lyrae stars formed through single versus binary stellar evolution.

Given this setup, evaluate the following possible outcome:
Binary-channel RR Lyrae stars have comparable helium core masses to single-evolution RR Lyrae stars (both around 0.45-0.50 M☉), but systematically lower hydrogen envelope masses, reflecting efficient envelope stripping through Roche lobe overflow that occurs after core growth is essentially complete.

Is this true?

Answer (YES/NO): YES